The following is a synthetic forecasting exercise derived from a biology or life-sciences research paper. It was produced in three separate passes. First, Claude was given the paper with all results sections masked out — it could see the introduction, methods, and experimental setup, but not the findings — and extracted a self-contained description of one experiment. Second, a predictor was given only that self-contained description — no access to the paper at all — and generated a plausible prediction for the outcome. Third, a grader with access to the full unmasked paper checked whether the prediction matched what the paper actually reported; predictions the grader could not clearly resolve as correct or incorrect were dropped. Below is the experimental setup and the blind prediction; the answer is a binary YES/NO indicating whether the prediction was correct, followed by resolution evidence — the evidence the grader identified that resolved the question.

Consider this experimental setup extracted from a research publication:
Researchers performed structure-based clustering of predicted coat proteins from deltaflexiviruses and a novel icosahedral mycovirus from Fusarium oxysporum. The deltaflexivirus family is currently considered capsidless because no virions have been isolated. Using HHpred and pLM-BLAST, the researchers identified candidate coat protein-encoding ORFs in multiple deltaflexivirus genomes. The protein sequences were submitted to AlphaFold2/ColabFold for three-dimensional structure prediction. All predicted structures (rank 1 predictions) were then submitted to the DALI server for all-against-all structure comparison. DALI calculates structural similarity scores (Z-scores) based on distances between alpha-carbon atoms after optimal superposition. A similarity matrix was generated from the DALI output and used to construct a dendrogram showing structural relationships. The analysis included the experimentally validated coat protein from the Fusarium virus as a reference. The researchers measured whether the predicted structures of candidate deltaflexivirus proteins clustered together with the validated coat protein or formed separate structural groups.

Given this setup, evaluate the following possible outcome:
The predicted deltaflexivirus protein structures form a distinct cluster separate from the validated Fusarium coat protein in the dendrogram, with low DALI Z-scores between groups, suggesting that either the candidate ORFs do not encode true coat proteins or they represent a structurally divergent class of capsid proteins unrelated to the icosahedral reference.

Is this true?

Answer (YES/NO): NO